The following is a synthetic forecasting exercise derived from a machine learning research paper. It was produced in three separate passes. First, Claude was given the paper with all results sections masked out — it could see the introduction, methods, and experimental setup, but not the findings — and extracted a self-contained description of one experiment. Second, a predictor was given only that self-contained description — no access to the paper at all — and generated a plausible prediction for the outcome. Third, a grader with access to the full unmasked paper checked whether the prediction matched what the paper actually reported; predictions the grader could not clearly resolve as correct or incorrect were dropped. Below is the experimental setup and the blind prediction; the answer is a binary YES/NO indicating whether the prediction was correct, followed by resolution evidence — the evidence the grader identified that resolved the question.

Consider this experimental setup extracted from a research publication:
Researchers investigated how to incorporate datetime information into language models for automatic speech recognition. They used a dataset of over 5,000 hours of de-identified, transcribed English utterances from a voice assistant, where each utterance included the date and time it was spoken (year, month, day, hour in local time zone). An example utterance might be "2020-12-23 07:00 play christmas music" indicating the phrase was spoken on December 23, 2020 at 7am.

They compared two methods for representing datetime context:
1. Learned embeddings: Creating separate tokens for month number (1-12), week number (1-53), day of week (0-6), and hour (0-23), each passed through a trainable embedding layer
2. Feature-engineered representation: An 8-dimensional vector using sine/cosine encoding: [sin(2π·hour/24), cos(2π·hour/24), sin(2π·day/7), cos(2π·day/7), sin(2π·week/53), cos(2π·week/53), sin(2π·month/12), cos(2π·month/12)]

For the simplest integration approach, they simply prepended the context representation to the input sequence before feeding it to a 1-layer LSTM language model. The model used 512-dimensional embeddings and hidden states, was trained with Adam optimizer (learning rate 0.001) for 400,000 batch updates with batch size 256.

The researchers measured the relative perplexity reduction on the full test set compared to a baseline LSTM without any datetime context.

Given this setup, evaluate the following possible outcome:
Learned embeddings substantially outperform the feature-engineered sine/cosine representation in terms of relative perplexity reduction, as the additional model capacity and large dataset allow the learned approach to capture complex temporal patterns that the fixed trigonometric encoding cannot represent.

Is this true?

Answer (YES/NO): NO